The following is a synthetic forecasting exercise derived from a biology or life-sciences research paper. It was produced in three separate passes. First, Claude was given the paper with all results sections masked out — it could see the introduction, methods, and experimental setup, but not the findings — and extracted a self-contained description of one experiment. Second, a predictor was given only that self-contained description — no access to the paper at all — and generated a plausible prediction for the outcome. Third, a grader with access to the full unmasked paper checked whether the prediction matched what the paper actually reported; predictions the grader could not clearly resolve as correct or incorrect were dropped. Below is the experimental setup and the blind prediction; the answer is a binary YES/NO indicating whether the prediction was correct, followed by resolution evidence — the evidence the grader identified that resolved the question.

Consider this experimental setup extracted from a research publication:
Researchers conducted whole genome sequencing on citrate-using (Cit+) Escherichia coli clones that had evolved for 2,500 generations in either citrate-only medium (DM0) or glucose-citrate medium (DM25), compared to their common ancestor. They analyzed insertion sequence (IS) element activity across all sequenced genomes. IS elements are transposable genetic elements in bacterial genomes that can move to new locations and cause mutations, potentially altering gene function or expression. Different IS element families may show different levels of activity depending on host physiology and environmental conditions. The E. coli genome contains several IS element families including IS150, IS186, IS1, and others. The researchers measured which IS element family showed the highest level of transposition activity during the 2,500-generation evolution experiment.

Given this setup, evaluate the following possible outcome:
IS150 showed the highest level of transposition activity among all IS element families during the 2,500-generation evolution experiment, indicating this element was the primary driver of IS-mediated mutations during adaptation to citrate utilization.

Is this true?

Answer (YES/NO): YES